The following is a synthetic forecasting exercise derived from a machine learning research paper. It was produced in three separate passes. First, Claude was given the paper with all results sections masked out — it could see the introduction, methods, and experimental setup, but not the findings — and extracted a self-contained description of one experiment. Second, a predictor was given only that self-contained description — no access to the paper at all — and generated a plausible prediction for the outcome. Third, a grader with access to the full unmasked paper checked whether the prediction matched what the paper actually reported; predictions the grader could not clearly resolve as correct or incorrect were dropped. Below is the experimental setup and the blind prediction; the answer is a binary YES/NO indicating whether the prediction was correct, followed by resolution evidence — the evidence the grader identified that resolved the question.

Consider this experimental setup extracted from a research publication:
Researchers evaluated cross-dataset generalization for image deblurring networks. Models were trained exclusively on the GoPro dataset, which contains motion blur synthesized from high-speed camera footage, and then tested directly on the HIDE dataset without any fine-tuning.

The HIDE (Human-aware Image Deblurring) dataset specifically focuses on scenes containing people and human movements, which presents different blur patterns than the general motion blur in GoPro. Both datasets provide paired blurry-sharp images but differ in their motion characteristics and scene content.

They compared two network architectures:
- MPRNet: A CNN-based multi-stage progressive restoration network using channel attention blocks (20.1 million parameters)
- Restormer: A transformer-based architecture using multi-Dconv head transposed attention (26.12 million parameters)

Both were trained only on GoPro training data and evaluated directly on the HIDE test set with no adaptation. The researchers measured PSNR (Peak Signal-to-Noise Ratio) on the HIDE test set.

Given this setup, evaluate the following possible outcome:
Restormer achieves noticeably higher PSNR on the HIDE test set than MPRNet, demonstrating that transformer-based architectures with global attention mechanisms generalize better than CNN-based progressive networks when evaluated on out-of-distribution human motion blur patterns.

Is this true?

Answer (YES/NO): NO